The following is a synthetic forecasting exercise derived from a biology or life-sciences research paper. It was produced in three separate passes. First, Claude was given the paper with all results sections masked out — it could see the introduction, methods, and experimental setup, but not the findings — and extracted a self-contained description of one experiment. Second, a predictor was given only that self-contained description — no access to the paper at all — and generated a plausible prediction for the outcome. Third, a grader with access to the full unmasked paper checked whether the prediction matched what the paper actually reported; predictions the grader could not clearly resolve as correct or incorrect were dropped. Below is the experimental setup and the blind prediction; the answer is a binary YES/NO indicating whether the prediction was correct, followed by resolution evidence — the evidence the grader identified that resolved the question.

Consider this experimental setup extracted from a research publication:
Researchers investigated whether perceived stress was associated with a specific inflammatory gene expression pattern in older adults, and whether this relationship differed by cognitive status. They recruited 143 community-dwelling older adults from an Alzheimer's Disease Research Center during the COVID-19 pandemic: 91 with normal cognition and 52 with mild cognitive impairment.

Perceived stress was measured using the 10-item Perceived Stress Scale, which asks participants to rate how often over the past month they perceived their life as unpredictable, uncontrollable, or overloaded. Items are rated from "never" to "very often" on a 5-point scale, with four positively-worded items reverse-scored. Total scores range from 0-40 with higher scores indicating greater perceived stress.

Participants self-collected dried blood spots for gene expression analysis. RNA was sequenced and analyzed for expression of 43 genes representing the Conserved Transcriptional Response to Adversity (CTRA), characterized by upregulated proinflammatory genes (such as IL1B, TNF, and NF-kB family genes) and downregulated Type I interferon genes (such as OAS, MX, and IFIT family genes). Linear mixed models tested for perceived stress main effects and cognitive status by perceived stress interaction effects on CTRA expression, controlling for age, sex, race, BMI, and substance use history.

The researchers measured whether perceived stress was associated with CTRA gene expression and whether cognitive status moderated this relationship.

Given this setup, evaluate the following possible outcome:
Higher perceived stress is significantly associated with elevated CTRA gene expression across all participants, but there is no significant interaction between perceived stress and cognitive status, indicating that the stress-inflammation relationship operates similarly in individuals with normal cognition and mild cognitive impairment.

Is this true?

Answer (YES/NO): NO